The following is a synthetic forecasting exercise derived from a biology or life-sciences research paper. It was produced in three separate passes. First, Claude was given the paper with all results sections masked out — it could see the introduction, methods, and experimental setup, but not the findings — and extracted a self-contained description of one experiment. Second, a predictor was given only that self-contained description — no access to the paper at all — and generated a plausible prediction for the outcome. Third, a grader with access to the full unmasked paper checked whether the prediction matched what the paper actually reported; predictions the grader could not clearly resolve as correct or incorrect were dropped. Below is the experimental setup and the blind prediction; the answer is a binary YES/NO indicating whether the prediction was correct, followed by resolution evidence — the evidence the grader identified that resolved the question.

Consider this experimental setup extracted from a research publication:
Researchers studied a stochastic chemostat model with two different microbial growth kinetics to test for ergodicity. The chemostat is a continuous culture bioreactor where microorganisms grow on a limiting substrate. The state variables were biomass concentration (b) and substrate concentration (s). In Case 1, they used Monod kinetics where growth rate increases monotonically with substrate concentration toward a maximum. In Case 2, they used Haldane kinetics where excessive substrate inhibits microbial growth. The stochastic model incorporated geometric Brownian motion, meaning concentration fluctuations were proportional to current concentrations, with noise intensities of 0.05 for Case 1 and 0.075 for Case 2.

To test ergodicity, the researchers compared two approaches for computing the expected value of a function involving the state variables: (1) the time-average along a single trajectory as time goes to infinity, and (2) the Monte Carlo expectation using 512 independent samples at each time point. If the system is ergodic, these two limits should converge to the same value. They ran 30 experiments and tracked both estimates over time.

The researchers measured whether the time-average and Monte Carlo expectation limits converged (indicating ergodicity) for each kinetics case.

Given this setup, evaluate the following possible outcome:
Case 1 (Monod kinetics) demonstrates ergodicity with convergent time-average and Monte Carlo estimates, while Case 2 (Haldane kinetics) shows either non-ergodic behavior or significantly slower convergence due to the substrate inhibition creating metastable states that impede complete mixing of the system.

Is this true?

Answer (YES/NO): YES